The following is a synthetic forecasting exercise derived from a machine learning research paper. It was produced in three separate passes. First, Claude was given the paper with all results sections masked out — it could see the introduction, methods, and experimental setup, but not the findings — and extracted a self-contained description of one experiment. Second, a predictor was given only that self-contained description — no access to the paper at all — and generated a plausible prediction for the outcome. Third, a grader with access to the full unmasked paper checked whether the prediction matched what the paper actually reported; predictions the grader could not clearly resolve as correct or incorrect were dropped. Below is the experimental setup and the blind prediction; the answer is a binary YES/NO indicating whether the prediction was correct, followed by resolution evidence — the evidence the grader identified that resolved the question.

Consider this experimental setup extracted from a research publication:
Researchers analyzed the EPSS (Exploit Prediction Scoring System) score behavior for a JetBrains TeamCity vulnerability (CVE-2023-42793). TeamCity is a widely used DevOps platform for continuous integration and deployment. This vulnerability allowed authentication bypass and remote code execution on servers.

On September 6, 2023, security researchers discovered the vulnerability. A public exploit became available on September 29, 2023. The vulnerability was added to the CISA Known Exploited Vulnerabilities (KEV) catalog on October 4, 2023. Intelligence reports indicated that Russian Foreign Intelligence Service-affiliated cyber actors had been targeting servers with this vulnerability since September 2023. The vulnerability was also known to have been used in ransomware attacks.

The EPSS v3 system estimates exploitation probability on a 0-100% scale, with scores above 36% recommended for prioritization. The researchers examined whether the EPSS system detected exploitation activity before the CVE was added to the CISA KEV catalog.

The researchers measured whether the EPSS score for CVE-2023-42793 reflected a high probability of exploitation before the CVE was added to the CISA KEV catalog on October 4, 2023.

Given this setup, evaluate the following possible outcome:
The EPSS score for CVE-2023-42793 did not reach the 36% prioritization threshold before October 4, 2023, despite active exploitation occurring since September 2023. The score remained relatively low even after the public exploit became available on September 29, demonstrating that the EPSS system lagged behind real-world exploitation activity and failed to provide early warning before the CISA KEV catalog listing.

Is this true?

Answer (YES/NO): NO